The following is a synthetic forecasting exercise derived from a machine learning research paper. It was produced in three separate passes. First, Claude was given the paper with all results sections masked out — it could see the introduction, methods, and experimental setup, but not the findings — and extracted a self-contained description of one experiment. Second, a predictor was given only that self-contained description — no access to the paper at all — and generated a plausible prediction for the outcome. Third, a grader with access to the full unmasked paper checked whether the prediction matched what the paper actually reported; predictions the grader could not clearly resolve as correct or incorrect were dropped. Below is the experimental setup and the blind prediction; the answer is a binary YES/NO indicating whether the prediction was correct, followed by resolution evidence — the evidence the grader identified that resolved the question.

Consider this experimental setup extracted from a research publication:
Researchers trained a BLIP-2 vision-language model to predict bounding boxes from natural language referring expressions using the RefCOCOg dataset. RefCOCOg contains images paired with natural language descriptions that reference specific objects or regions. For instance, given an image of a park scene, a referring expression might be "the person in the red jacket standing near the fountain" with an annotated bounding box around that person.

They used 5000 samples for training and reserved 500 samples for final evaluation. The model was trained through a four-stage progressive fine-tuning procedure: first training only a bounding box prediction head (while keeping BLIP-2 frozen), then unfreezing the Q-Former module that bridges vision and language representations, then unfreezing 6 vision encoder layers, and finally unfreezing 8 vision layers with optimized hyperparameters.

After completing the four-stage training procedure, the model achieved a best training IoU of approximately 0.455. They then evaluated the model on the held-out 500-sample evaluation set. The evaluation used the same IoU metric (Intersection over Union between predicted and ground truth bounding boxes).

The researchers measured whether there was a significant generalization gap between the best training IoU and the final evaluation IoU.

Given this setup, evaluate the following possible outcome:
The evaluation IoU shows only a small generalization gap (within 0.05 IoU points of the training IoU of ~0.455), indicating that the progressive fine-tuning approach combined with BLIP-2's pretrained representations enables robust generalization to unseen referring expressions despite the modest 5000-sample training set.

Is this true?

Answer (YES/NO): YES